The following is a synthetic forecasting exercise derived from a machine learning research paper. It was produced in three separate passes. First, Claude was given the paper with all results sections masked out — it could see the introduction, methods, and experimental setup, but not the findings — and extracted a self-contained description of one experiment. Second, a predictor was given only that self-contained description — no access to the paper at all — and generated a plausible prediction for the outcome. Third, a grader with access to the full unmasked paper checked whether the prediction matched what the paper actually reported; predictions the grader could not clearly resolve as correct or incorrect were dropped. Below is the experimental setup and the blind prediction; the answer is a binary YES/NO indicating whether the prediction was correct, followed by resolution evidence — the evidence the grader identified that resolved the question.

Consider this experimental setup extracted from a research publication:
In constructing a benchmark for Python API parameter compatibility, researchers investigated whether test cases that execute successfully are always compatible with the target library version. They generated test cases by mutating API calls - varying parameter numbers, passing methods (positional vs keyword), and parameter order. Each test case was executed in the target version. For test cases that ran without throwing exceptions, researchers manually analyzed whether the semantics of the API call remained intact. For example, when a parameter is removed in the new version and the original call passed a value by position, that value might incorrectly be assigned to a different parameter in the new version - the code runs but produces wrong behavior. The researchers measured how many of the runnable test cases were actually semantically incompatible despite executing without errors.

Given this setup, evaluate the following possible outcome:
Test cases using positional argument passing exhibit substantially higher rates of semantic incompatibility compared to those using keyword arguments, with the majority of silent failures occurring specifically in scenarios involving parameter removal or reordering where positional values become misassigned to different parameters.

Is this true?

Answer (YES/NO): YES